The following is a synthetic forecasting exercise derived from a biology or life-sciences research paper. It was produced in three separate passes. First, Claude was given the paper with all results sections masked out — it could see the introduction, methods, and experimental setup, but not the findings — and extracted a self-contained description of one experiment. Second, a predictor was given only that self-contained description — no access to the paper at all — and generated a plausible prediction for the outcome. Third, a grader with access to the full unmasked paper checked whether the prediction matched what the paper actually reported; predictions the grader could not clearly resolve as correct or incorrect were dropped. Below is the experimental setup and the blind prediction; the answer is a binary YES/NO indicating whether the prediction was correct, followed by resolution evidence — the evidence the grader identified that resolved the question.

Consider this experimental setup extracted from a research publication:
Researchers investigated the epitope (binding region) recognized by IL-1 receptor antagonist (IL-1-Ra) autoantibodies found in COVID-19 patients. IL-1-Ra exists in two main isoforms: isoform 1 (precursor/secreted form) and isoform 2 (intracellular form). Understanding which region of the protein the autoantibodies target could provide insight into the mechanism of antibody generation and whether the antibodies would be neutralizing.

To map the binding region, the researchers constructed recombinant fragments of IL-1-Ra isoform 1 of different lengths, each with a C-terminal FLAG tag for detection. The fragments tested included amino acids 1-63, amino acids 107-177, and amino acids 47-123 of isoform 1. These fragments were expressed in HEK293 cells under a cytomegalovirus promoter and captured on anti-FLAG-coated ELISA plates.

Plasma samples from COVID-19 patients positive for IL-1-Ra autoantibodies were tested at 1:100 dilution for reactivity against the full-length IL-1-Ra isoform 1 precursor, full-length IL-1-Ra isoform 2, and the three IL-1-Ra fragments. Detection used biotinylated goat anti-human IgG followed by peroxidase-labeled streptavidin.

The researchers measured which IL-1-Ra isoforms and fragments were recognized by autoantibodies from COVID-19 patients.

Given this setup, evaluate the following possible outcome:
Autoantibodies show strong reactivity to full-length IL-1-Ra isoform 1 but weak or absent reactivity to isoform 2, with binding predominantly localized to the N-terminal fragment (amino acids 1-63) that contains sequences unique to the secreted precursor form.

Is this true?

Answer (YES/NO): NO